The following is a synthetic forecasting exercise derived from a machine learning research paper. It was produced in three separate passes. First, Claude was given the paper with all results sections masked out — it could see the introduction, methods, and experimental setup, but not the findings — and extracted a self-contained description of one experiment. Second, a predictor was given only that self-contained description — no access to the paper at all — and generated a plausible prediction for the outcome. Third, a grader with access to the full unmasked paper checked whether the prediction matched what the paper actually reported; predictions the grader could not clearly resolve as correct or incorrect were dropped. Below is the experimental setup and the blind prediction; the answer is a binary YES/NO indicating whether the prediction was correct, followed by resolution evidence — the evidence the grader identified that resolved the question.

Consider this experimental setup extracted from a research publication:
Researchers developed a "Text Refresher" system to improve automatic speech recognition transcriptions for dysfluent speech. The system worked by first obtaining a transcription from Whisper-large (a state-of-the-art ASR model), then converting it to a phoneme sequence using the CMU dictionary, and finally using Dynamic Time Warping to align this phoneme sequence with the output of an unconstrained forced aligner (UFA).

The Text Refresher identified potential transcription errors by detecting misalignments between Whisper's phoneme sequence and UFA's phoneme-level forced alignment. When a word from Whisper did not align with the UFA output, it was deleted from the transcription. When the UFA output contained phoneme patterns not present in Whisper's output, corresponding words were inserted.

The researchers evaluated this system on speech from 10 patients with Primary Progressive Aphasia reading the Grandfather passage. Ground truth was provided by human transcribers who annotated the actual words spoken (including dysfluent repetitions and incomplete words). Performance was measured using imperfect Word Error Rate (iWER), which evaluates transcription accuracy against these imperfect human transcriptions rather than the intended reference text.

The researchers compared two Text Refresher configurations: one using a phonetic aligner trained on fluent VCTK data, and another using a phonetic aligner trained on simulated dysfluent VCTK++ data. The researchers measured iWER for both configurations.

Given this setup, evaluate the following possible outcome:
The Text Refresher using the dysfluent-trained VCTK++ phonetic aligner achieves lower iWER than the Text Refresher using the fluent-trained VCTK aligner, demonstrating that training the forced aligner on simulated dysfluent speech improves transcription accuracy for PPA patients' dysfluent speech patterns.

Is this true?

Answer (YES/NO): YES